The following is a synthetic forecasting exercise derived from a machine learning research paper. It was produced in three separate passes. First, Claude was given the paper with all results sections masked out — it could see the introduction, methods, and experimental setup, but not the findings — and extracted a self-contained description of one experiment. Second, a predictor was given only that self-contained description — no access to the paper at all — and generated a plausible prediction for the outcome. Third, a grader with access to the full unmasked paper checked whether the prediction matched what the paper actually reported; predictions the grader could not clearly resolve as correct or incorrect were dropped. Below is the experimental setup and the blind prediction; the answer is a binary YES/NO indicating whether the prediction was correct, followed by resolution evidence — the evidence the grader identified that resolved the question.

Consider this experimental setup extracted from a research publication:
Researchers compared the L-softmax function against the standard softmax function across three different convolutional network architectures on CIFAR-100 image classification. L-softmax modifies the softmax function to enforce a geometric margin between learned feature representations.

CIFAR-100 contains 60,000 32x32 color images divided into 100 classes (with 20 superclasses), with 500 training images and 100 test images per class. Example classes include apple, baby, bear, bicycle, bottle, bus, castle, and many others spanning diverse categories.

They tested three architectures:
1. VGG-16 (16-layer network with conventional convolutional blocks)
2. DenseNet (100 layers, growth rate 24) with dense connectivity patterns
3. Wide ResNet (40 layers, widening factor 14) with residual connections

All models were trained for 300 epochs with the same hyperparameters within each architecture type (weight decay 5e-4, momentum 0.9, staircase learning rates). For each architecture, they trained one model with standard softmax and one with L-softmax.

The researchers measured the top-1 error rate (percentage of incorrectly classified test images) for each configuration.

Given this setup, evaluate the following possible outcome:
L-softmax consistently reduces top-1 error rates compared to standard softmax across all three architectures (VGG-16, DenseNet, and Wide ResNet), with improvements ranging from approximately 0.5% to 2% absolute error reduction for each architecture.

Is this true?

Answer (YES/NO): NO